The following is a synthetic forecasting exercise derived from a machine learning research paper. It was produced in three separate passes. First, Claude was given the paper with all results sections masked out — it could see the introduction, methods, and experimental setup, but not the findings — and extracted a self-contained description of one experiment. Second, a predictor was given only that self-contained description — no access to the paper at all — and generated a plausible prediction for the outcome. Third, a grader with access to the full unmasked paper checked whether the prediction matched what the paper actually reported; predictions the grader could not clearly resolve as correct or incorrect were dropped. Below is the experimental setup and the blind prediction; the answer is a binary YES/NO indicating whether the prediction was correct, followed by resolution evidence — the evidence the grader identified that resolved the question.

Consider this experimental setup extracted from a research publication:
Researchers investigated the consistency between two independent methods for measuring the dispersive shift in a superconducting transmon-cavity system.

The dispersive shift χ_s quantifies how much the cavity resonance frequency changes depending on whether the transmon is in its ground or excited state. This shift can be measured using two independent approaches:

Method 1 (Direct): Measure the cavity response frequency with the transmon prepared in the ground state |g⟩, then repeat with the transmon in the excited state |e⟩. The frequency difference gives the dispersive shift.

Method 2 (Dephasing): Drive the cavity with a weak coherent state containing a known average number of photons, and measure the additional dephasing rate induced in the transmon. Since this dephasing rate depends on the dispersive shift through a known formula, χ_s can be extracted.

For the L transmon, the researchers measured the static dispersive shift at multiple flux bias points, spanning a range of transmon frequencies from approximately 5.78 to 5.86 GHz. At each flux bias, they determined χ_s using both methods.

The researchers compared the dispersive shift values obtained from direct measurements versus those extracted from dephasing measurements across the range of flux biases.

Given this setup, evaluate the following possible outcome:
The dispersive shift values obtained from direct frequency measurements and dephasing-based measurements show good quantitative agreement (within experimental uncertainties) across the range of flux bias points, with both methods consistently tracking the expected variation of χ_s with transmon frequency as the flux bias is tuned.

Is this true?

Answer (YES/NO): YES